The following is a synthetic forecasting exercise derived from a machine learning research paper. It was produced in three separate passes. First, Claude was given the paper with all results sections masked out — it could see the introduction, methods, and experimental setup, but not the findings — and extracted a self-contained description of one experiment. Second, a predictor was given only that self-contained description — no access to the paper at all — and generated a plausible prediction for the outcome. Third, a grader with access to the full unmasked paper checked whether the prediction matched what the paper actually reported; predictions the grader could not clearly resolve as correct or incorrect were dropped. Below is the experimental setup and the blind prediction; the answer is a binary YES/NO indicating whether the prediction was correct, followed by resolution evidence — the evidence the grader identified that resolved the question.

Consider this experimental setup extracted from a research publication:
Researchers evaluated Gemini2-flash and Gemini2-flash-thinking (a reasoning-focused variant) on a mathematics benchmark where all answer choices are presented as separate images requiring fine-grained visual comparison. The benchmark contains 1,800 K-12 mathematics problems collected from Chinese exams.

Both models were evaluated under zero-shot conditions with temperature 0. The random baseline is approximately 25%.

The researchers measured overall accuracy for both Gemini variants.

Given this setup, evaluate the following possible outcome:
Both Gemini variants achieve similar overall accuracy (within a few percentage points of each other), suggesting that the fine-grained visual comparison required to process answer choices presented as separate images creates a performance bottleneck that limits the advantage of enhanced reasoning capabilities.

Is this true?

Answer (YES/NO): YES